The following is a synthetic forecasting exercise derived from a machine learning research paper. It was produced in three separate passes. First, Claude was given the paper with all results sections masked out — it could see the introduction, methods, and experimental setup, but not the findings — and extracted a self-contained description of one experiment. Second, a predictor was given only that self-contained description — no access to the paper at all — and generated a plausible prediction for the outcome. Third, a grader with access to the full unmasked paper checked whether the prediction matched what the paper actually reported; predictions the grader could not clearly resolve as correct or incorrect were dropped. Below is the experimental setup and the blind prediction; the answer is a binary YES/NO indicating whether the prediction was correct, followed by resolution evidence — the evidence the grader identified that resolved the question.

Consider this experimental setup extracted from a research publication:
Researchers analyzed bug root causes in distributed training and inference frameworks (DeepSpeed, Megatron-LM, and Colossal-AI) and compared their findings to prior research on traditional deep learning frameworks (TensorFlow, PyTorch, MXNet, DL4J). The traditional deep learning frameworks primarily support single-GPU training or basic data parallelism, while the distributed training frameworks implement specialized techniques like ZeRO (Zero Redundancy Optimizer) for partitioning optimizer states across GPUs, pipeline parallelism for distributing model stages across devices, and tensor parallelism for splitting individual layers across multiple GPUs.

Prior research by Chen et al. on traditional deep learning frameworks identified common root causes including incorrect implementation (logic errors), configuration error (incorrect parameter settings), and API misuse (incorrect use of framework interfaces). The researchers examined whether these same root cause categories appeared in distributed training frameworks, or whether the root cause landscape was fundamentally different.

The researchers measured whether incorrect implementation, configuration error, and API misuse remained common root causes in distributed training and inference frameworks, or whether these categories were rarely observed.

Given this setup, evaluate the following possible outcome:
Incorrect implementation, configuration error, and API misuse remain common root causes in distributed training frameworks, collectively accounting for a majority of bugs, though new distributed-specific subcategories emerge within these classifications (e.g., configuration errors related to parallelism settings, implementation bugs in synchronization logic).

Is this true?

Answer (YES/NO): NO